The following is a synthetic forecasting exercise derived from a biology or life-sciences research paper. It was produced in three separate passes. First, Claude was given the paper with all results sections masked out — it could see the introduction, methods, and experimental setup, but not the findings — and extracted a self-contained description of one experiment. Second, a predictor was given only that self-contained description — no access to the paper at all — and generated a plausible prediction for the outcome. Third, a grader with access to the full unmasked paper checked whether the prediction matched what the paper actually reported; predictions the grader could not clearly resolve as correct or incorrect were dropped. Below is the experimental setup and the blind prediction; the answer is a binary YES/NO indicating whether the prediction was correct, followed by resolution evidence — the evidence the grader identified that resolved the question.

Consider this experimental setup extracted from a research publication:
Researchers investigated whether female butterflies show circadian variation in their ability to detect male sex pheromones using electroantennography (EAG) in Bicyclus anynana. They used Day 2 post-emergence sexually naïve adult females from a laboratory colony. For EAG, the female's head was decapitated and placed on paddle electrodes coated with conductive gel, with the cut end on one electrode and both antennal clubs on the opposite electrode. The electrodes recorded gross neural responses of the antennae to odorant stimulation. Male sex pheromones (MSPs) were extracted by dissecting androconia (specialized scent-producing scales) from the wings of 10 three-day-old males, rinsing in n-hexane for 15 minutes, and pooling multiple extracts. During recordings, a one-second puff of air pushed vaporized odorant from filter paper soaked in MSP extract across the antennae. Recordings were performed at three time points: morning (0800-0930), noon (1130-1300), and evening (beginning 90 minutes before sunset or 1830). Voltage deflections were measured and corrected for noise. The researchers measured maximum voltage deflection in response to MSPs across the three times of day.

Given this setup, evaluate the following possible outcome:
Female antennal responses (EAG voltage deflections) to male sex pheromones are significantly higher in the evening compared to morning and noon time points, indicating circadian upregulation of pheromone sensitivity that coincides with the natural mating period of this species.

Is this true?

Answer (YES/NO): NO